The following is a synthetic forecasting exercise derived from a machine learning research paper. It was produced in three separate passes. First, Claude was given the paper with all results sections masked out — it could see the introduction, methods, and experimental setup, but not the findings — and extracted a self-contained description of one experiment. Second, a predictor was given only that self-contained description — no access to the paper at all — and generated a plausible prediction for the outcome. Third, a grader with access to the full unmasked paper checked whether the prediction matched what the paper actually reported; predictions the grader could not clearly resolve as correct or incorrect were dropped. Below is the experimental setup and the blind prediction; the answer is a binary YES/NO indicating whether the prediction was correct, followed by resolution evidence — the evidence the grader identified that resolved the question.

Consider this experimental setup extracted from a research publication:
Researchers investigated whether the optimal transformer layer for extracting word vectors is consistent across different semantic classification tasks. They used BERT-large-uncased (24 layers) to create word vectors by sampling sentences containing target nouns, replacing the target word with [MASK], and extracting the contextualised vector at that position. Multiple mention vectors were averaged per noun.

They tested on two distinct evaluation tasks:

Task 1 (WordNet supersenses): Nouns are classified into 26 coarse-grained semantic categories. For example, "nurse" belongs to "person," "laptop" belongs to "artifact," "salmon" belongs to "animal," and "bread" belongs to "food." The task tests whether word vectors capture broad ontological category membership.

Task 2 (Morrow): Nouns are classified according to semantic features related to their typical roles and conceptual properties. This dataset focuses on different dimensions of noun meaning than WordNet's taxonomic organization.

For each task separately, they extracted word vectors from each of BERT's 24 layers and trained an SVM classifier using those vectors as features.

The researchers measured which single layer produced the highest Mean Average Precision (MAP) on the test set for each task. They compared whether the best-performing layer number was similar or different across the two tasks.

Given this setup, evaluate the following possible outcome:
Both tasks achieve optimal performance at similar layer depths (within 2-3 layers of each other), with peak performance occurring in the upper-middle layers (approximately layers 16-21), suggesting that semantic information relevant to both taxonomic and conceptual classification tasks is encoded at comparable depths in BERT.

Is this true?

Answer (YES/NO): NO